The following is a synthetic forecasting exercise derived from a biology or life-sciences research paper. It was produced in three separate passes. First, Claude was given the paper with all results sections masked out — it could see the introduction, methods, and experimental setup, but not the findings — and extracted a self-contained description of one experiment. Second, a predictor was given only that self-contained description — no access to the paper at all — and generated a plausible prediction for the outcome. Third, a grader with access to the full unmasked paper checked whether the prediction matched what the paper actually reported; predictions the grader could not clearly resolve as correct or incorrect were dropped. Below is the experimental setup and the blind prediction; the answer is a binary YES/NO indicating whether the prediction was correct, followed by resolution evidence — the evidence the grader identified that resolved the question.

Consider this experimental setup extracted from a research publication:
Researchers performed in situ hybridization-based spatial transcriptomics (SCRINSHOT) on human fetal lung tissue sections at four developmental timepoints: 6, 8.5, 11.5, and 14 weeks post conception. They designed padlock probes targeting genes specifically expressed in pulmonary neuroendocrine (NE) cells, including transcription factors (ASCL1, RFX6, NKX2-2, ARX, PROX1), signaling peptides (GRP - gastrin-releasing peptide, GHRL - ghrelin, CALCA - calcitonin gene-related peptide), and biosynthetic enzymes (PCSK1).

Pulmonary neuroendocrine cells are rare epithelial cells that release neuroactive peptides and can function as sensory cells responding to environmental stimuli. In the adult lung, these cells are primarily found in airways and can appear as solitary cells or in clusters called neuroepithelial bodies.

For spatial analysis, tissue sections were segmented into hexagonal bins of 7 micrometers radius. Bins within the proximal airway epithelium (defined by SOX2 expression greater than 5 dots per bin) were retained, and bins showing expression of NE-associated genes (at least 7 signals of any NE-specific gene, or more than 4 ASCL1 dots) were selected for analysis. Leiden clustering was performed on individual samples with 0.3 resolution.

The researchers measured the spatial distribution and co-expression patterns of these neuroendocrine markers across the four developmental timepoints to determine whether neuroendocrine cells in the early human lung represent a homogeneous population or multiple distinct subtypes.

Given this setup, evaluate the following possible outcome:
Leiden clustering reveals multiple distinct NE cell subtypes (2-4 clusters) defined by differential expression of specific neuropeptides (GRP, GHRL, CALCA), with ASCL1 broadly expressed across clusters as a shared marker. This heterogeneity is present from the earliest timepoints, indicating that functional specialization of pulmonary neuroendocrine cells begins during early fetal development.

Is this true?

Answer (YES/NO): NO